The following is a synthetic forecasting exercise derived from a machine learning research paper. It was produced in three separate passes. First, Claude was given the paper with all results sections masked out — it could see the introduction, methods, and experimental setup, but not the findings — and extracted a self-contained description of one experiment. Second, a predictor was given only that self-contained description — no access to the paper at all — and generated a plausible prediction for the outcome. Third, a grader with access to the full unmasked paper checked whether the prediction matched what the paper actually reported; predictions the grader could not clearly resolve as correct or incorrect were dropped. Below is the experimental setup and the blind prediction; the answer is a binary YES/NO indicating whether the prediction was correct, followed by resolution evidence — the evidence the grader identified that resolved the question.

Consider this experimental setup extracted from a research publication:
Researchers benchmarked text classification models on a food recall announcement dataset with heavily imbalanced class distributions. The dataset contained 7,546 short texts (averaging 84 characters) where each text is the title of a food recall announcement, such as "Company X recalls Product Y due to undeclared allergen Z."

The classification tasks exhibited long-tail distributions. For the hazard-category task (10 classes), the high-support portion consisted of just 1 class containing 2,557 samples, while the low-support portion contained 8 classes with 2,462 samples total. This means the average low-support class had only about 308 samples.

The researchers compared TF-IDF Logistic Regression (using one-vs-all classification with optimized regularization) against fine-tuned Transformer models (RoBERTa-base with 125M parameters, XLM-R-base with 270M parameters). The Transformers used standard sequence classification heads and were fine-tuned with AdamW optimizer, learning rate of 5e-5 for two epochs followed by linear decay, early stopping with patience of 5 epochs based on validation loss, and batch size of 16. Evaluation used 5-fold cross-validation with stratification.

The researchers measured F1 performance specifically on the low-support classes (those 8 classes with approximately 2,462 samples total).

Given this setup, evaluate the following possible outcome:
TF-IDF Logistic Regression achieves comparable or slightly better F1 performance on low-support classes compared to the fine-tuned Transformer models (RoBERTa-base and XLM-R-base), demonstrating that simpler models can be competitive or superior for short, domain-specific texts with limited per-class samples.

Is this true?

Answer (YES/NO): YES